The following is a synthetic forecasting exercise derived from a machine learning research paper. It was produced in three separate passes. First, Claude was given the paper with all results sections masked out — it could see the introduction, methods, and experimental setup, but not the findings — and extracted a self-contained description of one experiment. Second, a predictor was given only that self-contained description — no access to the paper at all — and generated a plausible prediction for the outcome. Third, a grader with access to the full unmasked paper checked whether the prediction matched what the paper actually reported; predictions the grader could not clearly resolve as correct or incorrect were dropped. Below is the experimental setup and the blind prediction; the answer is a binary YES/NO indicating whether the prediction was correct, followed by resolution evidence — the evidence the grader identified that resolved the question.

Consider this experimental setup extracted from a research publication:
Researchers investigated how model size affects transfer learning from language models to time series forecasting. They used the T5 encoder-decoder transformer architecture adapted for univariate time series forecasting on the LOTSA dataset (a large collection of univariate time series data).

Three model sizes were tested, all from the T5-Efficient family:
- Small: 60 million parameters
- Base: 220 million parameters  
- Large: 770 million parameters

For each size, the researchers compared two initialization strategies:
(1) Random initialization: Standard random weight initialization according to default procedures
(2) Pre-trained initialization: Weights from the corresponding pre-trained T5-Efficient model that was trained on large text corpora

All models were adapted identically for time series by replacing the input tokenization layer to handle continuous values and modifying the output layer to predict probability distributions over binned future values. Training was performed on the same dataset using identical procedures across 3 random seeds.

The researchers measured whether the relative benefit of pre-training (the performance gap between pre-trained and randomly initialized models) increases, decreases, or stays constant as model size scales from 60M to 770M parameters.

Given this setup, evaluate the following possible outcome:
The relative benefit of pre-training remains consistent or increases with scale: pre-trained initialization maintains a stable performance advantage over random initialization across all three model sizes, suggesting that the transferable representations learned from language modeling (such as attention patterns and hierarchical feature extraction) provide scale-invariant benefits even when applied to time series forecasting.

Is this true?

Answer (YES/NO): YES